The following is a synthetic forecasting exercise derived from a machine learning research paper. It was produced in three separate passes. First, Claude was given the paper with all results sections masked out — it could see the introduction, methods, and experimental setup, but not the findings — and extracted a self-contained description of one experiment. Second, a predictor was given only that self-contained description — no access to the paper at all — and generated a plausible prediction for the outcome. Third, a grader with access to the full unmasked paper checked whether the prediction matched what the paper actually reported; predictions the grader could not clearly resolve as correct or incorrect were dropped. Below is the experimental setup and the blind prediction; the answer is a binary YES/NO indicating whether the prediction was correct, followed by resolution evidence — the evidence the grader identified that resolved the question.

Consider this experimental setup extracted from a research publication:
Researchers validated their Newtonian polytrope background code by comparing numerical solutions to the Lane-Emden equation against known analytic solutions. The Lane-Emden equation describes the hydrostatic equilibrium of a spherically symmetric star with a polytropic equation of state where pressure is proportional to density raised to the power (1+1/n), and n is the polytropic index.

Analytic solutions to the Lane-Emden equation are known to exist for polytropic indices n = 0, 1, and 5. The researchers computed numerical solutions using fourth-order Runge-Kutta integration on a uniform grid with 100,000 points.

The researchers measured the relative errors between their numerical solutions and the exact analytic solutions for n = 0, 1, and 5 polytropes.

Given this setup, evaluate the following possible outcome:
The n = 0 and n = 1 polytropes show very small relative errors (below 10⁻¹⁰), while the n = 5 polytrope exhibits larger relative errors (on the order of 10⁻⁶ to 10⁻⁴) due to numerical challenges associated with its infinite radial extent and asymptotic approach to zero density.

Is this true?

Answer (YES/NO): NO